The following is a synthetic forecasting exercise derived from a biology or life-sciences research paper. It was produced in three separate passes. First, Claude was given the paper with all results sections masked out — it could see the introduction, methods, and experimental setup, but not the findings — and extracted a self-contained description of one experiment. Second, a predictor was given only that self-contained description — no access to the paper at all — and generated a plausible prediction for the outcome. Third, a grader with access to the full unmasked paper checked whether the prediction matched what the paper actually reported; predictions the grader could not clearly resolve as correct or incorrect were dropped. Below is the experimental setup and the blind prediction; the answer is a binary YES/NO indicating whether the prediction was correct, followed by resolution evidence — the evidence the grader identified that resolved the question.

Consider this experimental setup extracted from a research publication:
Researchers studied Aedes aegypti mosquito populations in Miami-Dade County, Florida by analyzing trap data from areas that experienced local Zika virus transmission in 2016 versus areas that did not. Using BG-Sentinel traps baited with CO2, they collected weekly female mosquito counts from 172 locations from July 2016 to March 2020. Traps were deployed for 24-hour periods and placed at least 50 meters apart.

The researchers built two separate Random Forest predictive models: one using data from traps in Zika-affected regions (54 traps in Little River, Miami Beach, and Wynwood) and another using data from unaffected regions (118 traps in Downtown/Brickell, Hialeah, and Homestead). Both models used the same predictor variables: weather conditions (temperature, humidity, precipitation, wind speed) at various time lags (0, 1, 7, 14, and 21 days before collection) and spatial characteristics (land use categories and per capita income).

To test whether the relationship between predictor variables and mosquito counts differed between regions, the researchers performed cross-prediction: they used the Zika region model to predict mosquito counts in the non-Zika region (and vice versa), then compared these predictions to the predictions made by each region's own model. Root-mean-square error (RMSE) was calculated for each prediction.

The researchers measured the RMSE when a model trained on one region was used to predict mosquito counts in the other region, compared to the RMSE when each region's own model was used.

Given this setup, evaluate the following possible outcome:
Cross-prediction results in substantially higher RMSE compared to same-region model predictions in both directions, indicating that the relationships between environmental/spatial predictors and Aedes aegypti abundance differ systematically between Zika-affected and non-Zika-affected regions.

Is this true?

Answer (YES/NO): YES